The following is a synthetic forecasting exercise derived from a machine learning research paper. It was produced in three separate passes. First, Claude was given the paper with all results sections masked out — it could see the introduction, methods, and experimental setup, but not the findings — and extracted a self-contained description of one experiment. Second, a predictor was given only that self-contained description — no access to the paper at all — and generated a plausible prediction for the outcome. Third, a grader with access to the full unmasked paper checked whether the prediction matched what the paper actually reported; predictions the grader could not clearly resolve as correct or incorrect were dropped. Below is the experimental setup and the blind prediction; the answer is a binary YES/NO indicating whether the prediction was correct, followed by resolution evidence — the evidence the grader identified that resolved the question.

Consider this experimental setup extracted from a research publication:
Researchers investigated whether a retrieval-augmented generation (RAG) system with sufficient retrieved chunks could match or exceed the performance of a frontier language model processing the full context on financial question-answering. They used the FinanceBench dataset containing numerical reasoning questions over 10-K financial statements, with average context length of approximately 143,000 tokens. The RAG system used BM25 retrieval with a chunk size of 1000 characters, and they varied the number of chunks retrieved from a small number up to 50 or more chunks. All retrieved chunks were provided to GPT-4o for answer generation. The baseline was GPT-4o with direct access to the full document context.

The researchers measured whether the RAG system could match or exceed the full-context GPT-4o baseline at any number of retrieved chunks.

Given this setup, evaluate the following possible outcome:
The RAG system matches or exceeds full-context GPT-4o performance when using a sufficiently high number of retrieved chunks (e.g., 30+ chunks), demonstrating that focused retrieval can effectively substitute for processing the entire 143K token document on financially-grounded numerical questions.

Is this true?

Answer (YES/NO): YES